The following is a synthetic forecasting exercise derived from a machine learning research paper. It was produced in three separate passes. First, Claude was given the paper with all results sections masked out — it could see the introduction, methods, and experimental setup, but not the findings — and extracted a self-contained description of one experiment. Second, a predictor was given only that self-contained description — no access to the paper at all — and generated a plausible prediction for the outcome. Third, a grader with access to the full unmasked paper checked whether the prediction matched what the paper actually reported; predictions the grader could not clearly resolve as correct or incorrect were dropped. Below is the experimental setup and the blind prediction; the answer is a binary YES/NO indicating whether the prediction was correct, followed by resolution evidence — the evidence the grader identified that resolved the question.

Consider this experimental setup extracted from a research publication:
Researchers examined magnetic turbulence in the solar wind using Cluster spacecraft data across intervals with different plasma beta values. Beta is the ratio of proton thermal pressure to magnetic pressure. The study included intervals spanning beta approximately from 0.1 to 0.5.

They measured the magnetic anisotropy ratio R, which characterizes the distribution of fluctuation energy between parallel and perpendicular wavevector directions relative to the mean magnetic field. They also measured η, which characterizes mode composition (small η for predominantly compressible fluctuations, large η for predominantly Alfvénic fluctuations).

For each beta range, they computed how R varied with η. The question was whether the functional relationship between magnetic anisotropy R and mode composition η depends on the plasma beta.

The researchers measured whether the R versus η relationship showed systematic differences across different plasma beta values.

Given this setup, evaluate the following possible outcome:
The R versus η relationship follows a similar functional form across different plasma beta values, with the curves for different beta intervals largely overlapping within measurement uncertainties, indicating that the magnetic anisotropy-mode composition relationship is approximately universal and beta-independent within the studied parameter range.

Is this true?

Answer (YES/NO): YES